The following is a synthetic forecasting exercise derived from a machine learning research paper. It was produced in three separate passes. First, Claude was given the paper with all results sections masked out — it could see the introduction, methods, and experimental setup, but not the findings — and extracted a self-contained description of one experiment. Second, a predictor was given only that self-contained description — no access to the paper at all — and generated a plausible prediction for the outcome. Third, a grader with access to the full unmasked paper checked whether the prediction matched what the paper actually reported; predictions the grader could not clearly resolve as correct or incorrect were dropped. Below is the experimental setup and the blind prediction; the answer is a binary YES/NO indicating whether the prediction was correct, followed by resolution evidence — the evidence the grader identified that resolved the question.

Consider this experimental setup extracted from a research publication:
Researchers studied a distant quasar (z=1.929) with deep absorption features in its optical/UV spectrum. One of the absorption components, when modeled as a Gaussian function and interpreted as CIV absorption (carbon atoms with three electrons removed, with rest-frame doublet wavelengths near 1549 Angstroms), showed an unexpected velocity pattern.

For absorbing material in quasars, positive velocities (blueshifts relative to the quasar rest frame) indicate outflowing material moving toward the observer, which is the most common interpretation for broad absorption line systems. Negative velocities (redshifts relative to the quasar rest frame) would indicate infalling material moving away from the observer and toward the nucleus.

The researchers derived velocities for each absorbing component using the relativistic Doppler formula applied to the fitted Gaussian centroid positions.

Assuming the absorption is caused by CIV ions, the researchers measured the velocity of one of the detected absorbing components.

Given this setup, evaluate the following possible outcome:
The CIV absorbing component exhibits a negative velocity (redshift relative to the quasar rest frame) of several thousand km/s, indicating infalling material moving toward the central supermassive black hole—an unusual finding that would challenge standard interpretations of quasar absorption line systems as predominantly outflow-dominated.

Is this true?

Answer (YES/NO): NO